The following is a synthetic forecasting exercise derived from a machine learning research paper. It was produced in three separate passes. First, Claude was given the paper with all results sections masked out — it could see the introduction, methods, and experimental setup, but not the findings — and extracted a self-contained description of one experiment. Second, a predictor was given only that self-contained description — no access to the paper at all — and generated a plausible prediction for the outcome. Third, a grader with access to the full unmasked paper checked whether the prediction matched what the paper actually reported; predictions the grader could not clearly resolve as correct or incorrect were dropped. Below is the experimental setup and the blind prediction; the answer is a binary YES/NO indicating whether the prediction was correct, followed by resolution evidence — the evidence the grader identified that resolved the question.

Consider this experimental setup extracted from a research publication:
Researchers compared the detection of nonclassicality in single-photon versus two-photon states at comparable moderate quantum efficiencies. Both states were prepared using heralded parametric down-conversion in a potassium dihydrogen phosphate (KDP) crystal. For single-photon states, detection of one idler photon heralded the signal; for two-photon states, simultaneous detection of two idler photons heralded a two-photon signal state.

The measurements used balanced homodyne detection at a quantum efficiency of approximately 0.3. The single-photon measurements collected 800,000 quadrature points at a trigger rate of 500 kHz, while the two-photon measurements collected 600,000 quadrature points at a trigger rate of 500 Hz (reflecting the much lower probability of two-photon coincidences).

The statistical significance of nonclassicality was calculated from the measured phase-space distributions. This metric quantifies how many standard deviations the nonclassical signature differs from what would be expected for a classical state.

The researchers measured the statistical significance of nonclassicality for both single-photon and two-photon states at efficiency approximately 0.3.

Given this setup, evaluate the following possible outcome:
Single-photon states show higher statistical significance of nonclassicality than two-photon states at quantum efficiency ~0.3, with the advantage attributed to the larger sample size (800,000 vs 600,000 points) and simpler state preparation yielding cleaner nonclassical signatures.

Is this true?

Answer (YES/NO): NO